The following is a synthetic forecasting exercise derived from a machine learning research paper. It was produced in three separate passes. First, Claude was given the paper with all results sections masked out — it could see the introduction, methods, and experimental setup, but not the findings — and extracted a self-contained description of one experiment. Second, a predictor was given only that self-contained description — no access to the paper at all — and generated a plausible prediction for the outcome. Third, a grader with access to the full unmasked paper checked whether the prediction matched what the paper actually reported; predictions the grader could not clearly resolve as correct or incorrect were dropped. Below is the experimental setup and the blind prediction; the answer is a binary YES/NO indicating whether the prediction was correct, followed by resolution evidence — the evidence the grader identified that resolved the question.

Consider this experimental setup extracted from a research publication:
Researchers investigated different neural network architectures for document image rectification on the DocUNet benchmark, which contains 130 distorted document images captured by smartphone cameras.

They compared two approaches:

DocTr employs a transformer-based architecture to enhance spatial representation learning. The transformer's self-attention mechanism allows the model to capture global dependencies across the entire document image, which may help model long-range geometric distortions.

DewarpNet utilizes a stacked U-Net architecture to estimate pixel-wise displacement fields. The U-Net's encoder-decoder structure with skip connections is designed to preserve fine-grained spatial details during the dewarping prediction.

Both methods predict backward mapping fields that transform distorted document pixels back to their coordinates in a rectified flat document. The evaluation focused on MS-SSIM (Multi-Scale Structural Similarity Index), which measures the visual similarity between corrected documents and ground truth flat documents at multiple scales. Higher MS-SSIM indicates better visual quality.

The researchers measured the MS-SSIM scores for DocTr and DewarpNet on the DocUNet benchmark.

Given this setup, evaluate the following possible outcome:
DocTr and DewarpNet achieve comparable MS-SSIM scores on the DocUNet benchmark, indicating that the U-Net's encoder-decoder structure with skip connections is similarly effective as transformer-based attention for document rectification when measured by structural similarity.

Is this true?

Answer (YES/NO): NO